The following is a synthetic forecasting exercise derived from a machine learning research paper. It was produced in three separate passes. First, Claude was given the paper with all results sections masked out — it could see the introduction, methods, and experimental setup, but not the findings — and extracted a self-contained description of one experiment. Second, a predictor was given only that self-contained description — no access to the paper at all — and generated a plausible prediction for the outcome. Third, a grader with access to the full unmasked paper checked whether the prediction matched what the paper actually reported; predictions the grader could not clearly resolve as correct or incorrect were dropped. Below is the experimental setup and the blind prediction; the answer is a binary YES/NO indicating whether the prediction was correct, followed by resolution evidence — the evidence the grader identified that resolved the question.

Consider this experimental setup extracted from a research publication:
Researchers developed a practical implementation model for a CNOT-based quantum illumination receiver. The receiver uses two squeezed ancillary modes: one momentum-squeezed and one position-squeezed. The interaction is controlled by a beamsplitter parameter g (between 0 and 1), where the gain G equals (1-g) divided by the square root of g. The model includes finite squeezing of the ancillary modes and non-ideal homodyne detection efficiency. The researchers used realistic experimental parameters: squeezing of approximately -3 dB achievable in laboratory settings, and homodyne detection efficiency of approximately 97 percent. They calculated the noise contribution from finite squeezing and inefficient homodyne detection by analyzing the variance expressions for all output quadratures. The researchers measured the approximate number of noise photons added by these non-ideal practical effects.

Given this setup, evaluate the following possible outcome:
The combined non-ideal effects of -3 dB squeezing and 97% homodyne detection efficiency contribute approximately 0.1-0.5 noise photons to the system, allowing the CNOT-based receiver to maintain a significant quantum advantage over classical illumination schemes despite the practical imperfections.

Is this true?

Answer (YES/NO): NO